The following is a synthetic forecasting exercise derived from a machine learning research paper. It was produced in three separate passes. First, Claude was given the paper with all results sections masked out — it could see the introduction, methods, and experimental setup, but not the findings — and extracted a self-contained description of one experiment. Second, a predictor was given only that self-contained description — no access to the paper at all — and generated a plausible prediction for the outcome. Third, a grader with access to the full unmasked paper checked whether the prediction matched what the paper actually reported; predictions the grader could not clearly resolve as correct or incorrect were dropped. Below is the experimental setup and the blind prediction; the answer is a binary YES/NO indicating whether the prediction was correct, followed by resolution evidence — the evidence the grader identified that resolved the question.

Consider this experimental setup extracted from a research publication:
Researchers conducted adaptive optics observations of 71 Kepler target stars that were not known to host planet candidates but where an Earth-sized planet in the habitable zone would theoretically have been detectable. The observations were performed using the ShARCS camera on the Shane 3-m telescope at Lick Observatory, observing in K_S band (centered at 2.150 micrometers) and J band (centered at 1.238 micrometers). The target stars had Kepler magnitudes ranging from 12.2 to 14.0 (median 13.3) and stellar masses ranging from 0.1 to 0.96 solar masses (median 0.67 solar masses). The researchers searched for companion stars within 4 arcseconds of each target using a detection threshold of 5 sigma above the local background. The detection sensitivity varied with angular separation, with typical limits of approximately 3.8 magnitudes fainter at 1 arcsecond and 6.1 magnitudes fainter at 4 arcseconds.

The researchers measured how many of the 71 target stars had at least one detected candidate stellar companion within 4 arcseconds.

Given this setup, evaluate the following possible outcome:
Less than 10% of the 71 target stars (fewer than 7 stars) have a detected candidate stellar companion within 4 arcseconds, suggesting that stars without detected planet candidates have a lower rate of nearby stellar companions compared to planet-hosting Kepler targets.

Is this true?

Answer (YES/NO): NO